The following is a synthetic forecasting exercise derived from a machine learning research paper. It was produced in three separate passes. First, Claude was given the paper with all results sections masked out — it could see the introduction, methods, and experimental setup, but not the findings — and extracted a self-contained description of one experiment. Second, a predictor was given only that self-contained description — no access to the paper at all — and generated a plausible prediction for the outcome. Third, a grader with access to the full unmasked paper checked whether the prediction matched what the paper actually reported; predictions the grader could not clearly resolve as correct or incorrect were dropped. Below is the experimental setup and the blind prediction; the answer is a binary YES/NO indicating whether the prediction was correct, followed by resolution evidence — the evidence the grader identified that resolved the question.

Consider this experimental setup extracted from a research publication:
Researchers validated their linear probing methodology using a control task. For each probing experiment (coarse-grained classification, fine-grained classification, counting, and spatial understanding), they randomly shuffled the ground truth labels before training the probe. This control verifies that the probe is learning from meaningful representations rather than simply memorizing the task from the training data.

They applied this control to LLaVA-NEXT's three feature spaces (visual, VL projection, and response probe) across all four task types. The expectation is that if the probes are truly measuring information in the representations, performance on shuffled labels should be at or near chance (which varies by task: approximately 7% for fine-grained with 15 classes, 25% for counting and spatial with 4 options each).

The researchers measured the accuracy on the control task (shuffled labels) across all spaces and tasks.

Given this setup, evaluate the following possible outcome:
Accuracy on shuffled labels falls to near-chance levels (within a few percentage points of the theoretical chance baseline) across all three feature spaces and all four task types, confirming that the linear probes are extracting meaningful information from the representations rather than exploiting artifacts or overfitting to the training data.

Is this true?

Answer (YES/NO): NO